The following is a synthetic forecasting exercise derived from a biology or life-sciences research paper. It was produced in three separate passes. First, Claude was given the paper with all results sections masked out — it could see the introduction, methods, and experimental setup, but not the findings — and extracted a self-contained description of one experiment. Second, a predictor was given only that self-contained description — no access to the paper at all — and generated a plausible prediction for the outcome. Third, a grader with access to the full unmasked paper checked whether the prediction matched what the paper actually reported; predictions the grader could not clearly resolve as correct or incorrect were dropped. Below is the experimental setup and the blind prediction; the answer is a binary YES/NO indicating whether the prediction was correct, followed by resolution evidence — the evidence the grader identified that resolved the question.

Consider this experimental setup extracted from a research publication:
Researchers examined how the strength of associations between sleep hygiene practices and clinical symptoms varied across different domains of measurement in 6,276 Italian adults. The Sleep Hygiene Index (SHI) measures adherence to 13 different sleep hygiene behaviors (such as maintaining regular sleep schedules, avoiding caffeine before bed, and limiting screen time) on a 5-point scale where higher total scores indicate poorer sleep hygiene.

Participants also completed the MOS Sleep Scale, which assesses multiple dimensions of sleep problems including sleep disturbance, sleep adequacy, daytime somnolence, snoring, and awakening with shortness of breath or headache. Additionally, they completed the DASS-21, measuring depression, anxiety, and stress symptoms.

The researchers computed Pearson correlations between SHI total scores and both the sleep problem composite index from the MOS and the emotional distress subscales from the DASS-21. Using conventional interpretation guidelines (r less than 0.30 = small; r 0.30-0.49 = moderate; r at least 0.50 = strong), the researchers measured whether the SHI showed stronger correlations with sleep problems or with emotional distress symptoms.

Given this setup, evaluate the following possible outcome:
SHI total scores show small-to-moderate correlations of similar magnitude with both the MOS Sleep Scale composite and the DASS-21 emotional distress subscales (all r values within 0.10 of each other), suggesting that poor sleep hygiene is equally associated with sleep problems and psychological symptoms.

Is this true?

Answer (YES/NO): NO